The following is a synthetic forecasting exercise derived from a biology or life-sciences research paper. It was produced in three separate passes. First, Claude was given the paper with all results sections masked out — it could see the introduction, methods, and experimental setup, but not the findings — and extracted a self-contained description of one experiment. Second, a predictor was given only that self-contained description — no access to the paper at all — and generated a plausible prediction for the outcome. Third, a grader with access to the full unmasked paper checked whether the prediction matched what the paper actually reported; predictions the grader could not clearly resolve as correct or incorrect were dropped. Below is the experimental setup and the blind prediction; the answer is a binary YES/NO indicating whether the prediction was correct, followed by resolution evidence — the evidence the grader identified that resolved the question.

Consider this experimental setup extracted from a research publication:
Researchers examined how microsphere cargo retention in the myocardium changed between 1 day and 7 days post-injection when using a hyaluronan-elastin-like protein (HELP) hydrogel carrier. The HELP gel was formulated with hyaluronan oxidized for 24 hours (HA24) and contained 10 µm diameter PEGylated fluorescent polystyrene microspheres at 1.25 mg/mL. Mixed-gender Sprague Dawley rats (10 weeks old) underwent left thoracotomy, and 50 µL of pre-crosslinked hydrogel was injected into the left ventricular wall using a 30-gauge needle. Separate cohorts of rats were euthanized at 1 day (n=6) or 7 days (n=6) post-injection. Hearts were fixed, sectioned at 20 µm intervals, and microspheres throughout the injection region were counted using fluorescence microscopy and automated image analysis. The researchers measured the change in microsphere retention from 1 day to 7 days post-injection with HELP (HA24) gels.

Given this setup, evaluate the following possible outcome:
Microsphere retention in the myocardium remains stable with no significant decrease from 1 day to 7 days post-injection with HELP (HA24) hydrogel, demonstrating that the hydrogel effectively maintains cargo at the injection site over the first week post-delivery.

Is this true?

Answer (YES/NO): YES